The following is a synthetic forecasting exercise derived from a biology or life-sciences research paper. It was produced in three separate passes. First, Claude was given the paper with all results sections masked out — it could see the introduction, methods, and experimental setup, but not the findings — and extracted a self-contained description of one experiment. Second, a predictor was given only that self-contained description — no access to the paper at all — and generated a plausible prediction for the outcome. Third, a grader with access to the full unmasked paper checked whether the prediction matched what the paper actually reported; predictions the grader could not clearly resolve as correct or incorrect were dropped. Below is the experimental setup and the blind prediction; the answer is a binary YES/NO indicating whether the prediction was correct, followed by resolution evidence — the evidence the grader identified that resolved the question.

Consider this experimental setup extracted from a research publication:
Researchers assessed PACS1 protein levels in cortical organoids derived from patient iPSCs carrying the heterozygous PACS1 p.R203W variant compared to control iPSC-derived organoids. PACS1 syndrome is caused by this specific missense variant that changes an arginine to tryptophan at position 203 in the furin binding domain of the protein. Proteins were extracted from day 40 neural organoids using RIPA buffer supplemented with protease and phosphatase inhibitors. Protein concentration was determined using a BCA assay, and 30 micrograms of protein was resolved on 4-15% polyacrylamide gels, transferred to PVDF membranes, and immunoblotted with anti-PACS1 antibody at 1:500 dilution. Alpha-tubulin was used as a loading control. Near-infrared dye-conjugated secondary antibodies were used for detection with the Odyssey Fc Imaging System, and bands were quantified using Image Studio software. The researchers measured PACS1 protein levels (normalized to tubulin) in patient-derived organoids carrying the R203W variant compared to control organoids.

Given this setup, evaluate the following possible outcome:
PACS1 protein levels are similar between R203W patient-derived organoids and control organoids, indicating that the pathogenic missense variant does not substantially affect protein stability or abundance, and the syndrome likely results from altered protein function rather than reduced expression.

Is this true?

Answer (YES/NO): YES